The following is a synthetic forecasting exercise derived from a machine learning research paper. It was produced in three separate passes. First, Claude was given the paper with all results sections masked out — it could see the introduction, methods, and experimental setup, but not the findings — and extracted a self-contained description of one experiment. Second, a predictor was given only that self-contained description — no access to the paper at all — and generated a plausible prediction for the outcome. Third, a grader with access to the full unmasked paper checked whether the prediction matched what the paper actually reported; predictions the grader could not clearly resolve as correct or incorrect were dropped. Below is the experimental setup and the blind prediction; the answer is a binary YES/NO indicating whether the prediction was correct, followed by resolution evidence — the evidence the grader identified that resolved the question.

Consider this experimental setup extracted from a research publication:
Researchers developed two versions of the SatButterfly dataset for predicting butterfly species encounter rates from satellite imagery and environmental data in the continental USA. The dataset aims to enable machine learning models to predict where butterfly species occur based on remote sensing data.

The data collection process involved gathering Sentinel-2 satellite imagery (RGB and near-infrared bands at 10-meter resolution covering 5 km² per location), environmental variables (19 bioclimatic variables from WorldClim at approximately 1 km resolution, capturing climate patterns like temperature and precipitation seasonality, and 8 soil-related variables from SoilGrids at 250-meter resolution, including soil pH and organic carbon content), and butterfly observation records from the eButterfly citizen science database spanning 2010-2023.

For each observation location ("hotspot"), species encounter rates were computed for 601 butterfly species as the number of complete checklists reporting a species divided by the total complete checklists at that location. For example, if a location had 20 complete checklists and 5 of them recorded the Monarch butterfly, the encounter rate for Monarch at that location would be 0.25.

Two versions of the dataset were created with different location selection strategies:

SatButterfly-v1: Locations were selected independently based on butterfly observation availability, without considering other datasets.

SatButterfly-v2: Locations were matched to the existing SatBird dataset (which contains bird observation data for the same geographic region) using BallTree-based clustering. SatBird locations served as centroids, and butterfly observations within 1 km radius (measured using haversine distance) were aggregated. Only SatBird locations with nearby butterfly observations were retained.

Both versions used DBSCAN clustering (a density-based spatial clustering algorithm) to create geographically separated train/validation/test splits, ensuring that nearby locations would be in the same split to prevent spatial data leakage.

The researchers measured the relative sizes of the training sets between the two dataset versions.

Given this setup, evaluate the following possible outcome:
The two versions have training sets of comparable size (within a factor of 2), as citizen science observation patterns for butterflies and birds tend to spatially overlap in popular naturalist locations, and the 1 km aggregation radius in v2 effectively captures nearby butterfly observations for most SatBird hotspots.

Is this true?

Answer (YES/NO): YES